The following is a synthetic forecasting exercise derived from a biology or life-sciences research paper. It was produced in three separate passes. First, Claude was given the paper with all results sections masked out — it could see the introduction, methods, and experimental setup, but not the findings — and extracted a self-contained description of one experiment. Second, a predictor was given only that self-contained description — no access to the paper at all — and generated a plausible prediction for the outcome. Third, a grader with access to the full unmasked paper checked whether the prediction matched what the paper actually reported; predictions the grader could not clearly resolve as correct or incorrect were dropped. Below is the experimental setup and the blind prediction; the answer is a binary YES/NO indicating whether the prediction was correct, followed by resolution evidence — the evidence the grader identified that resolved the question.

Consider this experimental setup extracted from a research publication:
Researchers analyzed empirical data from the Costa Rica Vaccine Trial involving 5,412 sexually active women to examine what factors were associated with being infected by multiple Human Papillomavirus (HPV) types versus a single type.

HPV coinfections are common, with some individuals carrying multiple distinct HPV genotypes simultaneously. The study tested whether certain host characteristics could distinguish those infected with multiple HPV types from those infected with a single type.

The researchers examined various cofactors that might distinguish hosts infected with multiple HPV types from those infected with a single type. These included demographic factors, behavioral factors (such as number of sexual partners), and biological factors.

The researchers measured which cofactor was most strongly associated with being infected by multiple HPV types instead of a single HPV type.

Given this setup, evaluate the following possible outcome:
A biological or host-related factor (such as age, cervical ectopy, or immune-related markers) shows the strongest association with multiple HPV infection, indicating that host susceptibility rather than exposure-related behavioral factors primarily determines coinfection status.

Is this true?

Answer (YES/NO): NO